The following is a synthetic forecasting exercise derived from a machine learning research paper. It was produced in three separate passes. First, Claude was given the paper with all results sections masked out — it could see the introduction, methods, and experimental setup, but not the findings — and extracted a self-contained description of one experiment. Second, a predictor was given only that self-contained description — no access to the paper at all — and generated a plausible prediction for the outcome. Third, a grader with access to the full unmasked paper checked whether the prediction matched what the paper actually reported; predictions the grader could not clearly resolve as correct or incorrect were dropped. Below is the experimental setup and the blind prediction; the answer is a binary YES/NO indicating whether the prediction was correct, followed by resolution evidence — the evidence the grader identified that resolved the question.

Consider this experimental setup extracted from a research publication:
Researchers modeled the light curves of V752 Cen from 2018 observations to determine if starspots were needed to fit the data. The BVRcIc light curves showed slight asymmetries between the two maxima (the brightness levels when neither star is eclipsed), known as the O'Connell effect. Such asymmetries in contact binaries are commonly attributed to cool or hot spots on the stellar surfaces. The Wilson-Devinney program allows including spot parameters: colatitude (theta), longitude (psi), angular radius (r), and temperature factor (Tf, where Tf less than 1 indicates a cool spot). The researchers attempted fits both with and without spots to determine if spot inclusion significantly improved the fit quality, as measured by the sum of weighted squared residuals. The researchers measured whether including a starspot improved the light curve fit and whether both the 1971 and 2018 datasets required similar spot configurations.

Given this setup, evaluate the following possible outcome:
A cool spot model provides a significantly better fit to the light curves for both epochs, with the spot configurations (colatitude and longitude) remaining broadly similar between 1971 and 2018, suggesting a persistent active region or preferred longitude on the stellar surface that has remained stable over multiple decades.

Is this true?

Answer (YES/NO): NO